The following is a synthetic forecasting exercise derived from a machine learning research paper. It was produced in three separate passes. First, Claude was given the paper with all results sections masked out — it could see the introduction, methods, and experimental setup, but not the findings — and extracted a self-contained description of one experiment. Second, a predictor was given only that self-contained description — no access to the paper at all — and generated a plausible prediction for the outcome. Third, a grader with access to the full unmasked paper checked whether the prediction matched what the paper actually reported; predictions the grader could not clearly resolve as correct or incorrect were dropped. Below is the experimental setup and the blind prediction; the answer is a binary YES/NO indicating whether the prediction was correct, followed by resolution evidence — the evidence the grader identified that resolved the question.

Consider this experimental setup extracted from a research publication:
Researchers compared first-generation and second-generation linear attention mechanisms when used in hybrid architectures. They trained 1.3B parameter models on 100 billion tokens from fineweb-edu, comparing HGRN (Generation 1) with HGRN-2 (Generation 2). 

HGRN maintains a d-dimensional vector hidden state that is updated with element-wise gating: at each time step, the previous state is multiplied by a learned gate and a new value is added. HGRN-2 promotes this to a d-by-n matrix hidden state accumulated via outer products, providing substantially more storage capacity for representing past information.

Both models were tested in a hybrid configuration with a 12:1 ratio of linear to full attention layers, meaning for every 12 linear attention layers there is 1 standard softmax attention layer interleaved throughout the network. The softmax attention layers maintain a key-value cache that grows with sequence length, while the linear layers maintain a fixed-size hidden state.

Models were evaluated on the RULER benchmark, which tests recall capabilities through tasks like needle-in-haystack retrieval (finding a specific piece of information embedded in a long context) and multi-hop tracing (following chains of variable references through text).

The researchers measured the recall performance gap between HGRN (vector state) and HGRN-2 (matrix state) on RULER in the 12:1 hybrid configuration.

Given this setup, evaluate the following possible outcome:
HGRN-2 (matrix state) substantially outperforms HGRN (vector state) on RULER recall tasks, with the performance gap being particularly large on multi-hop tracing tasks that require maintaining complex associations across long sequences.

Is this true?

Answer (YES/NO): NO